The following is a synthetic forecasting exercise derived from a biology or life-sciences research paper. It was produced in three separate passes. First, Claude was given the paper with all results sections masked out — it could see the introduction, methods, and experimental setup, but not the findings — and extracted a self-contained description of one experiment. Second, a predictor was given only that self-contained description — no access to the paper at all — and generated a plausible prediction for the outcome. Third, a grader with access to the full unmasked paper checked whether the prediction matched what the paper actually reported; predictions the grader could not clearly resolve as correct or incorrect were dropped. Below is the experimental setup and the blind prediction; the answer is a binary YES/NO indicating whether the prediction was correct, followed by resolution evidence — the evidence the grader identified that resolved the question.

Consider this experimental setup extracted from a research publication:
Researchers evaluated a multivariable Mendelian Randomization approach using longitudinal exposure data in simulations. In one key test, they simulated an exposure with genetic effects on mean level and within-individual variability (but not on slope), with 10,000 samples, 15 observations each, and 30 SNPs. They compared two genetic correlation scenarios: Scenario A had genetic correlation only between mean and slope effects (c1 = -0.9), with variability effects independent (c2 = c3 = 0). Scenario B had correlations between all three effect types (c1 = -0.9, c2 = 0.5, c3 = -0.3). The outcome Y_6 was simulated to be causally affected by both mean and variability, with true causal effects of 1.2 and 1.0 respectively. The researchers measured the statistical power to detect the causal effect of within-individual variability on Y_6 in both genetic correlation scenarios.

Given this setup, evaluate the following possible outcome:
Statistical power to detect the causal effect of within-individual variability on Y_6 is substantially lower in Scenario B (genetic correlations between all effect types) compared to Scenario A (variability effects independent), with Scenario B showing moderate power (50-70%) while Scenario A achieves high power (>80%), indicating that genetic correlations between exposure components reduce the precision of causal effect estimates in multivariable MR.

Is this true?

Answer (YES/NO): NO